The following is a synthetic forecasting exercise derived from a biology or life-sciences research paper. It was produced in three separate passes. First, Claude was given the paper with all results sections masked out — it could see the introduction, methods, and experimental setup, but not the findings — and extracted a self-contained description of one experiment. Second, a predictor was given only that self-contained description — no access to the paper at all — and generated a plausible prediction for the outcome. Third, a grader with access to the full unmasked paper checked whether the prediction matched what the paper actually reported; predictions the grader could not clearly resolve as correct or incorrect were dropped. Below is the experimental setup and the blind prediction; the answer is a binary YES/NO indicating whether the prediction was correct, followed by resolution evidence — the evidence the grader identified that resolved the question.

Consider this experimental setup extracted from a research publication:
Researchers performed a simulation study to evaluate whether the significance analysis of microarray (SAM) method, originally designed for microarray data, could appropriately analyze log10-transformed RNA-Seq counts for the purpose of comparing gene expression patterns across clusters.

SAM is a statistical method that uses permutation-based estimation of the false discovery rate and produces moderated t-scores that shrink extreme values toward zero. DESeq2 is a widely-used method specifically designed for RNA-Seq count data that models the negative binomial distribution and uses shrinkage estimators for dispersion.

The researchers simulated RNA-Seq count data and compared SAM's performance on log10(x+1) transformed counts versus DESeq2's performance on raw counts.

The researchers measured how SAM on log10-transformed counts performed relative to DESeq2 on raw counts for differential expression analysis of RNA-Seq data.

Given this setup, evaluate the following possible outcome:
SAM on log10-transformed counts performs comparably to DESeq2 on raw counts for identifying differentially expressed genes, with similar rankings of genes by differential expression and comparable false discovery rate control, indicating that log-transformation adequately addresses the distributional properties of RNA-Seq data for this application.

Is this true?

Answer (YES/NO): YES